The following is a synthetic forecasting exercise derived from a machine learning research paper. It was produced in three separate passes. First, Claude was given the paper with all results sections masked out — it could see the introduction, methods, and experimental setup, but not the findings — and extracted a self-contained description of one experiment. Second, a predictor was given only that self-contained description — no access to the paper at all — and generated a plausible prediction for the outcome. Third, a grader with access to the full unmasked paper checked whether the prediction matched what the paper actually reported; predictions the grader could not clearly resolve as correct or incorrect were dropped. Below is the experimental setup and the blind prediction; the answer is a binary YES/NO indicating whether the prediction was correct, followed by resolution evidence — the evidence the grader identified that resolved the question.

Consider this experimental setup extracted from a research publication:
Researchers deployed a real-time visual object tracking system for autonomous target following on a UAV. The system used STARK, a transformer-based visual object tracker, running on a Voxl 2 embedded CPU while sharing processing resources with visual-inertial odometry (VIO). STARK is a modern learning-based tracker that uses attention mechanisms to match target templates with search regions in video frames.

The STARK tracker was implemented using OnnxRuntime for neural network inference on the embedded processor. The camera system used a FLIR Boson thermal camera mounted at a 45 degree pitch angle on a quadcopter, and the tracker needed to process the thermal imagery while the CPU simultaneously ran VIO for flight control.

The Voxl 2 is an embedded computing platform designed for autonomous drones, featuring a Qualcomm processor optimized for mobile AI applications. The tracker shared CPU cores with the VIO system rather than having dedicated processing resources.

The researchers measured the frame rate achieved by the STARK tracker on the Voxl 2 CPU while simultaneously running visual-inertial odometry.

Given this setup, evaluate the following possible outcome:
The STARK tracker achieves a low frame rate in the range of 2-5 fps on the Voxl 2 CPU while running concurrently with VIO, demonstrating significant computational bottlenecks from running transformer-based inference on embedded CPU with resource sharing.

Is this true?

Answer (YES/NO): NO